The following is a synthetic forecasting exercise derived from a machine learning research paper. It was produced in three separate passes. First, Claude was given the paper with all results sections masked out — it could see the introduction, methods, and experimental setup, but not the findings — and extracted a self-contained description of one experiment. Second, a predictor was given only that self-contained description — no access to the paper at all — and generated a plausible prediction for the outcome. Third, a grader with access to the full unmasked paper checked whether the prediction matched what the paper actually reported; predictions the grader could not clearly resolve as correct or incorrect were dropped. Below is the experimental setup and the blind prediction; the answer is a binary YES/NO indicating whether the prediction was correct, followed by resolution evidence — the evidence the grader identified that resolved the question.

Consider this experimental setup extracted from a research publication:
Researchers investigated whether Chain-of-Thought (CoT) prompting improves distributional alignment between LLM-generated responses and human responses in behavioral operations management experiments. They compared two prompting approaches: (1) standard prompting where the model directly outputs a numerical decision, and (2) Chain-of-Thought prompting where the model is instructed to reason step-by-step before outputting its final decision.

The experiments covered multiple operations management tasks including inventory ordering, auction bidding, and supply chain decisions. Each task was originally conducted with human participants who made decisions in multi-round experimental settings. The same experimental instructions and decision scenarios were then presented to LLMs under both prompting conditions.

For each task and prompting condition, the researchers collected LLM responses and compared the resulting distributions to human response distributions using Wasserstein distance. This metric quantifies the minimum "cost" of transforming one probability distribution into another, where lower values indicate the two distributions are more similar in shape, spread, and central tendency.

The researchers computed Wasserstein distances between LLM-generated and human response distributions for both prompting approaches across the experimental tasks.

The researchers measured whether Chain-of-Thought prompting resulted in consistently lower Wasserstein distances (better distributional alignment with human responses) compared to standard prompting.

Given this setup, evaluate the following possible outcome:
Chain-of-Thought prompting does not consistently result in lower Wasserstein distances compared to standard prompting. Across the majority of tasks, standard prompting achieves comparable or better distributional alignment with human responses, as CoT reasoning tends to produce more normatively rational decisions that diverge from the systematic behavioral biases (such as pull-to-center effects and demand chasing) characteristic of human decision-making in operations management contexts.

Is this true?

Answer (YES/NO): NO